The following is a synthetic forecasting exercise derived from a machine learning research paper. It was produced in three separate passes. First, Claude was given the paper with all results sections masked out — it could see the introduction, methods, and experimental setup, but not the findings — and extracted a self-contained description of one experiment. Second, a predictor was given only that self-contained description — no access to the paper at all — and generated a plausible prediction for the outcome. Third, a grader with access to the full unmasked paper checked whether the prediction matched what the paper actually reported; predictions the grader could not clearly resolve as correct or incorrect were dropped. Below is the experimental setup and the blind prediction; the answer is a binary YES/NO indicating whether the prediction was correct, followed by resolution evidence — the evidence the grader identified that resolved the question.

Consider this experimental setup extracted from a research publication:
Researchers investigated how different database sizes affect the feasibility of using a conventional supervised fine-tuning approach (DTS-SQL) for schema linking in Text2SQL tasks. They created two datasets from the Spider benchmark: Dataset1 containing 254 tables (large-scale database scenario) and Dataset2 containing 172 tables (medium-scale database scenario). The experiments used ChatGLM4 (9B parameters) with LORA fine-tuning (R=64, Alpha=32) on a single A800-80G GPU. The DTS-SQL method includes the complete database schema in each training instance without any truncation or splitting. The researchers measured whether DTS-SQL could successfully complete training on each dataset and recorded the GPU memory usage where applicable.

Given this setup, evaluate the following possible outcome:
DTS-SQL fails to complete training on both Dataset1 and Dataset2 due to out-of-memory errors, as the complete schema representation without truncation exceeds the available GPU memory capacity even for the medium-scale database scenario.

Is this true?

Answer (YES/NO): NO